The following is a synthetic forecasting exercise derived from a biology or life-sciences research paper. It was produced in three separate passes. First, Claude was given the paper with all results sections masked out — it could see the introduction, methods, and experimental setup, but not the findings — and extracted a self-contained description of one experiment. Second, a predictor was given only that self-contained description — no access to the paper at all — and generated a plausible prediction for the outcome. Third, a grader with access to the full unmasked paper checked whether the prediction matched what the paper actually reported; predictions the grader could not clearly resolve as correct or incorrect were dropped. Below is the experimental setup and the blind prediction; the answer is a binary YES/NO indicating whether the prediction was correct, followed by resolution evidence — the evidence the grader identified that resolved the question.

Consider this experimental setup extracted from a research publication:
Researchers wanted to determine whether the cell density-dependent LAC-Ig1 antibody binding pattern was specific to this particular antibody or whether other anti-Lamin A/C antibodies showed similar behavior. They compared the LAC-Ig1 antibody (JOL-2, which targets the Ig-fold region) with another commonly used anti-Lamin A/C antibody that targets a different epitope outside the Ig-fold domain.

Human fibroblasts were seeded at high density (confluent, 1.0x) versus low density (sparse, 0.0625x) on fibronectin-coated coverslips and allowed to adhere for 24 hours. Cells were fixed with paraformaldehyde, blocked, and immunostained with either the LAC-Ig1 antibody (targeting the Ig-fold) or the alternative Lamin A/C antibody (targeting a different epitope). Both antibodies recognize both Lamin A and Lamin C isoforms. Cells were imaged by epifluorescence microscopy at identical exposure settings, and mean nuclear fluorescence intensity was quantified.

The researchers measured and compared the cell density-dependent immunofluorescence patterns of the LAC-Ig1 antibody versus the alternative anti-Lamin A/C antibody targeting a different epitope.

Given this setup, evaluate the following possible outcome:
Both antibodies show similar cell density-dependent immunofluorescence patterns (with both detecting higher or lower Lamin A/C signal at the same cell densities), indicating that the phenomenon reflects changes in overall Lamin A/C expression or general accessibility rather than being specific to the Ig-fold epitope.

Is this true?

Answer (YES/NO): NO